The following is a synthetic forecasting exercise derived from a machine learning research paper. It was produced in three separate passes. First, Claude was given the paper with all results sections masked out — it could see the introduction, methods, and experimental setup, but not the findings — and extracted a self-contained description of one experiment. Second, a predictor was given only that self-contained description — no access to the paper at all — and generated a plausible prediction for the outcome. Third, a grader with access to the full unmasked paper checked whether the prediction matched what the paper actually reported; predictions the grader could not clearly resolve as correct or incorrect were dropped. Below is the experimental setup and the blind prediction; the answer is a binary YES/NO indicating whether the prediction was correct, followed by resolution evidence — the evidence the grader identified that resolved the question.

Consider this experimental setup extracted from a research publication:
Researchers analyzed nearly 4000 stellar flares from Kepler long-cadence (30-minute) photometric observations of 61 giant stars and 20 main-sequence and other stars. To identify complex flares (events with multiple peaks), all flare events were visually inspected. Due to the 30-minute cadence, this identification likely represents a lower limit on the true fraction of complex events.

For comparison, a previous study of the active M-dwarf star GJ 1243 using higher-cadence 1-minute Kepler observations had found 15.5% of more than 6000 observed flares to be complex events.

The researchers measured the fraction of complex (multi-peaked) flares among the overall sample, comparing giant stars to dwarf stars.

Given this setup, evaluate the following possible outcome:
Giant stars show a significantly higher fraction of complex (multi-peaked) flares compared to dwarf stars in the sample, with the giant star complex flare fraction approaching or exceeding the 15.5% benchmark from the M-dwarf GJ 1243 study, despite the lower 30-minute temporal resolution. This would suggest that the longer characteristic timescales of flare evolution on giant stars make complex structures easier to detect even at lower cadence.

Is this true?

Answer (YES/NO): NO